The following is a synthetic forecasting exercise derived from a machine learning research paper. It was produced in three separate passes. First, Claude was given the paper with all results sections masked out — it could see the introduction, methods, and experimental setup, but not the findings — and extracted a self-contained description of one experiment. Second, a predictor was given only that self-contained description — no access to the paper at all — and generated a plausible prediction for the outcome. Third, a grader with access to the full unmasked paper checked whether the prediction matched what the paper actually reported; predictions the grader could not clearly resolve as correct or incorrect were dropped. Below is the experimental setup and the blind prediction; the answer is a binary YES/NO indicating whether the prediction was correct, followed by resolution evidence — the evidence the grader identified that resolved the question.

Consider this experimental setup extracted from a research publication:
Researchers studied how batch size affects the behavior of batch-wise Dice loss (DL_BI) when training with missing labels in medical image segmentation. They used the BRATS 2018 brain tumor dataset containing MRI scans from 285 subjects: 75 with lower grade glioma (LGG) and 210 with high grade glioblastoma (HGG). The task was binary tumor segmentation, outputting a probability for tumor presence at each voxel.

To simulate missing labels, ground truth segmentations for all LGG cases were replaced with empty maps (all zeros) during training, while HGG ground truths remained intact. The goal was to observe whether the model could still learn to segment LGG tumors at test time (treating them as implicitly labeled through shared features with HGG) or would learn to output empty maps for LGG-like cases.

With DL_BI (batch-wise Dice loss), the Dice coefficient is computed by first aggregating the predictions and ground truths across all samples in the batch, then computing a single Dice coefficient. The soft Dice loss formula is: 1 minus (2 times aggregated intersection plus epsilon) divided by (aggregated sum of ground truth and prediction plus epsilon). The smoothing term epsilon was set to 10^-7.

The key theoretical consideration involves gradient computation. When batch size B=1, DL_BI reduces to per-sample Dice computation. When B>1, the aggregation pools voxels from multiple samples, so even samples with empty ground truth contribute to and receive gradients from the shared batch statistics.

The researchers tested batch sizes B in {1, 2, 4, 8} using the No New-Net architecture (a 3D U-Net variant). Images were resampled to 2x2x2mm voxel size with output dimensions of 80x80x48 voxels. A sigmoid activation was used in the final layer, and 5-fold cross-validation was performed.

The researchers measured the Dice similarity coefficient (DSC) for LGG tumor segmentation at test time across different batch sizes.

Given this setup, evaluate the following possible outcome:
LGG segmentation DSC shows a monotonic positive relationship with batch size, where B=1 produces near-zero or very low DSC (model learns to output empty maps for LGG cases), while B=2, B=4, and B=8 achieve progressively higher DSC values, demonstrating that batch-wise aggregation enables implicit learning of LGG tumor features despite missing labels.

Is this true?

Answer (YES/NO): NO